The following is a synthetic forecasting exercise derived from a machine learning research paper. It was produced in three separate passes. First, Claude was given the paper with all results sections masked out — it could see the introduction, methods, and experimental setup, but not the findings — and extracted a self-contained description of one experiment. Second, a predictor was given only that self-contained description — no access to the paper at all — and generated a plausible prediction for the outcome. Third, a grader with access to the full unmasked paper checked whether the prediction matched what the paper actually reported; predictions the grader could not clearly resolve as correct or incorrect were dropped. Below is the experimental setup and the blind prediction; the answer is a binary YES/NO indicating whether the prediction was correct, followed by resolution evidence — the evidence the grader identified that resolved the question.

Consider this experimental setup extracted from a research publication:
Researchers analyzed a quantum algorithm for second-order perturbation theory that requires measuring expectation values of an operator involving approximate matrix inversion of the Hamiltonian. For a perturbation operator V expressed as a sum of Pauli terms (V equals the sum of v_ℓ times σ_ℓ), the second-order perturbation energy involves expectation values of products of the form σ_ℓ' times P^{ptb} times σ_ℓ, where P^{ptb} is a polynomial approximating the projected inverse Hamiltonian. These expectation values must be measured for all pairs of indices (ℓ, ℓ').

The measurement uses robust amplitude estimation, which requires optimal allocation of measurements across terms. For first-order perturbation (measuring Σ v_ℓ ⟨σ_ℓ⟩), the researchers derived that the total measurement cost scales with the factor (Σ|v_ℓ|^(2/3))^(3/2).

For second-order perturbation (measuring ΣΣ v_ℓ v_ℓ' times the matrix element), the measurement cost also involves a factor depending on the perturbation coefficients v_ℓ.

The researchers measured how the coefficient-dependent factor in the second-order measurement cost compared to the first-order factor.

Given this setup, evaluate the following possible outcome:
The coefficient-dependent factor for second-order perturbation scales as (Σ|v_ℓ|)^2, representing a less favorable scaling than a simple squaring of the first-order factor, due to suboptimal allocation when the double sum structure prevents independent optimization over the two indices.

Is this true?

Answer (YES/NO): NO